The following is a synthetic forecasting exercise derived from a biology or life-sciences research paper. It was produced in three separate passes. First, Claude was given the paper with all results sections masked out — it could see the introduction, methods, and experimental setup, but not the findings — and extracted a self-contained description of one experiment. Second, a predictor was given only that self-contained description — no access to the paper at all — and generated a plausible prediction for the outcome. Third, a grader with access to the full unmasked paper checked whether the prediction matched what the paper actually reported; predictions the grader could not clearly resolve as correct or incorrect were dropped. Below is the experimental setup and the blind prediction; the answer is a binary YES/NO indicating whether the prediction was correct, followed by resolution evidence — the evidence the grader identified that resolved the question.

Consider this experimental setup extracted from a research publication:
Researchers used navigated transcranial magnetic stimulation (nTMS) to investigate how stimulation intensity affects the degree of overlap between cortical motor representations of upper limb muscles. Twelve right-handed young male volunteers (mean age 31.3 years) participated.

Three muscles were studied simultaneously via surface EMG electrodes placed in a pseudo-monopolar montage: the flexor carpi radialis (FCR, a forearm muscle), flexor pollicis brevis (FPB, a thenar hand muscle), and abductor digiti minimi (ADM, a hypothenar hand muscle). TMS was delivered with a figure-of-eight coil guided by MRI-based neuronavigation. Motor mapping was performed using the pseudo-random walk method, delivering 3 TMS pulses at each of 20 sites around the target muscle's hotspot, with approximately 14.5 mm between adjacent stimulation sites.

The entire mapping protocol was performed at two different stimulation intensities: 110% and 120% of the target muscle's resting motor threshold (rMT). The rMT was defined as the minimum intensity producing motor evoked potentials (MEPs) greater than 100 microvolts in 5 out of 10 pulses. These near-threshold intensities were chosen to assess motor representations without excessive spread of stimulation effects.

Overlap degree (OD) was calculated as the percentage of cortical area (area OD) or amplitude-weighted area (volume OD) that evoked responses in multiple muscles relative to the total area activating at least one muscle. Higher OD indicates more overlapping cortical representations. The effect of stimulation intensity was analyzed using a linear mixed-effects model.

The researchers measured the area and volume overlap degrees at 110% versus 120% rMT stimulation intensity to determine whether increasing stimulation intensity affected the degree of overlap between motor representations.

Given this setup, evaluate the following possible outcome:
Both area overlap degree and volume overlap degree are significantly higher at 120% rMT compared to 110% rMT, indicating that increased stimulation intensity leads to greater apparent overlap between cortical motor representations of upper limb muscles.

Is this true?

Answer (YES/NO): NO